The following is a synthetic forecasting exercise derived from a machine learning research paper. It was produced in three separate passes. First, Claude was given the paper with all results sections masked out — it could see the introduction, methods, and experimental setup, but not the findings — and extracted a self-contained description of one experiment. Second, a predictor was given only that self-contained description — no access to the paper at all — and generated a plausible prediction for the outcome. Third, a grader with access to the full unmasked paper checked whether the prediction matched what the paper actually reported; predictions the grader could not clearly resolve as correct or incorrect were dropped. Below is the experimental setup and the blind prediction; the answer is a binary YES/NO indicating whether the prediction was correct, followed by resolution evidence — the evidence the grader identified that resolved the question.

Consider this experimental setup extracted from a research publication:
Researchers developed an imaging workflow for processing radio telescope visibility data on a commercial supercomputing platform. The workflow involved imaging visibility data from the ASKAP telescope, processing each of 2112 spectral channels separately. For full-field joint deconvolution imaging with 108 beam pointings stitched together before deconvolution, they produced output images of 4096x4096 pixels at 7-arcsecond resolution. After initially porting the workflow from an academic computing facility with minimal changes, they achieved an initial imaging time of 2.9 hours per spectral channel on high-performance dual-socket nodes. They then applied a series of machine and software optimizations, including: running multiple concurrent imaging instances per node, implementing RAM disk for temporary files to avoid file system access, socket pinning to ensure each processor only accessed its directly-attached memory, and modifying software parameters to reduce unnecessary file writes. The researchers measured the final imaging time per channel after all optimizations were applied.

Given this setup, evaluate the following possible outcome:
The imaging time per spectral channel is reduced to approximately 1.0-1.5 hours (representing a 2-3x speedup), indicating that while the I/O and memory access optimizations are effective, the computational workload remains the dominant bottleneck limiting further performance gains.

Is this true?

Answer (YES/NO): NO